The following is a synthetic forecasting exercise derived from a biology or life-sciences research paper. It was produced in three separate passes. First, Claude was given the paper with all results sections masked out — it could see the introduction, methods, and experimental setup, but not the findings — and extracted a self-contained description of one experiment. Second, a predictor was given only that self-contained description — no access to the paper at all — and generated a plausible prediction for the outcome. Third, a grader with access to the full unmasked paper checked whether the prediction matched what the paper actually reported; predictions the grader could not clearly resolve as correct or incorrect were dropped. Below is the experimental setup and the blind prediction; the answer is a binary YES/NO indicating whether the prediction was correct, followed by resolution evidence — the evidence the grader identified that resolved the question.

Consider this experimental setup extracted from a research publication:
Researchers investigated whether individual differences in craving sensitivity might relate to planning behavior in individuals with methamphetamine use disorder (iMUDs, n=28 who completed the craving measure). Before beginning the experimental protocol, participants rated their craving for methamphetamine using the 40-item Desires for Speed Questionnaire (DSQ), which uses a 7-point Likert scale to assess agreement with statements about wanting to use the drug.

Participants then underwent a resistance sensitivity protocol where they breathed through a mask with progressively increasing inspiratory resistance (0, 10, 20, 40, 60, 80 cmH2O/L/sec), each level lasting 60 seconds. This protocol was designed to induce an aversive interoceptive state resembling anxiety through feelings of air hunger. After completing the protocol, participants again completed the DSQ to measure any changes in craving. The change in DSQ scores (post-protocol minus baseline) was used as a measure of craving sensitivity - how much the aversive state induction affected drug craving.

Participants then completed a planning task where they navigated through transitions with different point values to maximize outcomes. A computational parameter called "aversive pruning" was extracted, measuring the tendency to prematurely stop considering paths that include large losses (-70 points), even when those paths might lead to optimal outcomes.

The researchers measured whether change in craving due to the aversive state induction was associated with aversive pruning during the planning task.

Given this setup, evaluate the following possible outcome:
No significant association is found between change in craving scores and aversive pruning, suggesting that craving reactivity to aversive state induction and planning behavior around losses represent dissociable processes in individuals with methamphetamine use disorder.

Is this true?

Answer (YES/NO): NO